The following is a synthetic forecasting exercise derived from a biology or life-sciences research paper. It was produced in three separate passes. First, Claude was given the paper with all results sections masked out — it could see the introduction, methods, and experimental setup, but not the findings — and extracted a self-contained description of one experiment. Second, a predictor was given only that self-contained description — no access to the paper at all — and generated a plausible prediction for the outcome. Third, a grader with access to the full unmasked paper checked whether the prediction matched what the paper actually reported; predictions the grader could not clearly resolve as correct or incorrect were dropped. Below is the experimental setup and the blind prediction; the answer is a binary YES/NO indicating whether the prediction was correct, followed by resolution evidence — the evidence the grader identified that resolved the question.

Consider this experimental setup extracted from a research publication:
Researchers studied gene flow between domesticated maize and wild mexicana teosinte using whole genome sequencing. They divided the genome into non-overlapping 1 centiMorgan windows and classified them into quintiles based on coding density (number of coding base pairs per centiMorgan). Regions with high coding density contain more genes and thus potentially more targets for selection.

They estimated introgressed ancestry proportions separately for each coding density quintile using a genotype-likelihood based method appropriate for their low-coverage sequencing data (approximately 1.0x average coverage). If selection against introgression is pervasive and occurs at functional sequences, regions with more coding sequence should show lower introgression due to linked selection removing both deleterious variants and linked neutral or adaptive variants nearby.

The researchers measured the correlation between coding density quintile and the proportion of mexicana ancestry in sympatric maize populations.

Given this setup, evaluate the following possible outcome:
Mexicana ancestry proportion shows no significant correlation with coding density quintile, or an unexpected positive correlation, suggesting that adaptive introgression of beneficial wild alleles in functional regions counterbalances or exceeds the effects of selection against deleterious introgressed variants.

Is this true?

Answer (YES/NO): NO